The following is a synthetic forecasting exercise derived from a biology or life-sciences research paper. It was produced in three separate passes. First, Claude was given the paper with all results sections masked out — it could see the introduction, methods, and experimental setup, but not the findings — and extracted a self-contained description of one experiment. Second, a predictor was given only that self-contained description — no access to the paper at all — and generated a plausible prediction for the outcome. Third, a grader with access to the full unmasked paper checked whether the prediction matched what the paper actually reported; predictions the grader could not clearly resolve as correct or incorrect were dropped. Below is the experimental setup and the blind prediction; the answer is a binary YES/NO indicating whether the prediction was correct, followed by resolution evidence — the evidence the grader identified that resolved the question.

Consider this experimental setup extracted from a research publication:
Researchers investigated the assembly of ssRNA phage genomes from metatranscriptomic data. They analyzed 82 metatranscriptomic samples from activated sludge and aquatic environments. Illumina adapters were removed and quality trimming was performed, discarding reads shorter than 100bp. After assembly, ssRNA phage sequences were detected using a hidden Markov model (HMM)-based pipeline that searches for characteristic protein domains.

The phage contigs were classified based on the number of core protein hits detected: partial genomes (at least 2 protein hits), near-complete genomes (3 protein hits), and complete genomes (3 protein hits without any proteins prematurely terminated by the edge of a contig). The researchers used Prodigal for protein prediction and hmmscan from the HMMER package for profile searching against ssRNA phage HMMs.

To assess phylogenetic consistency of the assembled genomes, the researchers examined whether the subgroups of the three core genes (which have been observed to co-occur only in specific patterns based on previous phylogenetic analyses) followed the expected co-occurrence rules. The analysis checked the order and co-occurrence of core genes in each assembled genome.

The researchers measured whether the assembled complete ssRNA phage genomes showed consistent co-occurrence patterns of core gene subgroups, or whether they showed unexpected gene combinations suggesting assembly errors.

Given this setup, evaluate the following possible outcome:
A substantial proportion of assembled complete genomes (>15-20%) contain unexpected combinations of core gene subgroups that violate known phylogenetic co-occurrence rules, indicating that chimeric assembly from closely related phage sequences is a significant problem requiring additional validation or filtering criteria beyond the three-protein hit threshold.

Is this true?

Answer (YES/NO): NO